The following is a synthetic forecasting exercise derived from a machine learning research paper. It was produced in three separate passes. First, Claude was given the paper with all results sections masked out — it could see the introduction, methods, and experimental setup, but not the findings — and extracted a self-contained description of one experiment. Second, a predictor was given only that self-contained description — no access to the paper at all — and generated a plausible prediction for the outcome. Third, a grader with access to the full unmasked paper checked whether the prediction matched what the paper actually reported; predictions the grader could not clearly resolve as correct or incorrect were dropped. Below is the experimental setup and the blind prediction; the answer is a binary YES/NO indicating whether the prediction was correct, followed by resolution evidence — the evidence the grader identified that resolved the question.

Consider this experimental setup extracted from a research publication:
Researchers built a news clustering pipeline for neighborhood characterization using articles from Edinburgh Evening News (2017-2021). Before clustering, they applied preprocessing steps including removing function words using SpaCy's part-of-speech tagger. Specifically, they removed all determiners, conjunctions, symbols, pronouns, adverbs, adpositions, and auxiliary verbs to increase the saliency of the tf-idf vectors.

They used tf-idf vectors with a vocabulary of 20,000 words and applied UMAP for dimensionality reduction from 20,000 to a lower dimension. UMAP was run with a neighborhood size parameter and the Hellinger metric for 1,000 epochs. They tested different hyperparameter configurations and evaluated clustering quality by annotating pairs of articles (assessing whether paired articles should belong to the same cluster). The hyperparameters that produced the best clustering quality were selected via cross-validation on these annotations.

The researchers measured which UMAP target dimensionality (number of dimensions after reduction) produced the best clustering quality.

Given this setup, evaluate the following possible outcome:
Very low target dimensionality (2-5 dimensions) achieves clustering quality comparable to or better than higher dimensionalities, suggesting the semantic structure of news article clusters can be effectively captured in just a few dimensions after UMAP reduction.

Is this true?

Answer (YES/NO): NO